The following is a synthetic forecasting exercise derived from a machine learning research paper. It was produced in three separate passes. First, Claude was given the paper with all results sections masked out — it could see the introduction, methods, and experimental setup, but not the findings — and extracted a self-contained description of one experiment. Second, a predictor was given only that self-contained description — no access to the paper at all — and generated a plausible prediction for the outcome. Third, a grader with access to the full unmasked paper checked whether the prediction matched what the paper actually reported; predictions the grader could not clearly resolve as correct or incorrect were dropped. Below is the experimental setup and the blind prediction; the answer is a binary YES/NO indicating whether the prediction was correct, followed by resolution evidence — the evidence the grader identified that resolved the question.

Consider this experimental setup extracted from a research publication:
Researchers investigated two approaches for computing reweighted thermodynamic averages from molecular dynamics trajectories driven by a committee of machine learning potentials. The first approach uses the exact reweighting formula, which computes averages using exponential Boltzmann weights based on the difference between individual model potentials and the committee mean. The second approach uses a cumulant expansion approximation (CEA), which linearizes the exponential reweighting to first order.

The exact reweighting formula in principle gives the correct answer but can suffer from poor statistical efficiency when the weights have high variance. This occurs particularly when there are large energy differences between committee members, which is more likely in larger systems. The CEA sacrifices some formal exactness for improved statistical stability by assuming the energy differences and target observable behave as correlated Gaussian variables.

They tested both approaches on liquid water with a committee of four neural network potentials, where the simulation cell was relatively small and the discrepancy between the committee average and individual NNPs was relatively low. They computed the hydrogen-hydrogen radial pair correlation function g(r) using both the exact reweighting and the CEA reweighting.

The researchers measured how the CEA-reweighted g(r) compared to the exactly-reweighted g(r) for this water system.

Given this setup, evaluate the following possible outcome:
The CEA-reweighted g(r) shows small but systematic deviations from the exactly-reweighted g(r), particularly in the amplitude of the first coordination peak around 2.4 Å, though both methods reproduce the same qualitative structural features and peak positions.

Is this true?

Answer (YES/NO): NO